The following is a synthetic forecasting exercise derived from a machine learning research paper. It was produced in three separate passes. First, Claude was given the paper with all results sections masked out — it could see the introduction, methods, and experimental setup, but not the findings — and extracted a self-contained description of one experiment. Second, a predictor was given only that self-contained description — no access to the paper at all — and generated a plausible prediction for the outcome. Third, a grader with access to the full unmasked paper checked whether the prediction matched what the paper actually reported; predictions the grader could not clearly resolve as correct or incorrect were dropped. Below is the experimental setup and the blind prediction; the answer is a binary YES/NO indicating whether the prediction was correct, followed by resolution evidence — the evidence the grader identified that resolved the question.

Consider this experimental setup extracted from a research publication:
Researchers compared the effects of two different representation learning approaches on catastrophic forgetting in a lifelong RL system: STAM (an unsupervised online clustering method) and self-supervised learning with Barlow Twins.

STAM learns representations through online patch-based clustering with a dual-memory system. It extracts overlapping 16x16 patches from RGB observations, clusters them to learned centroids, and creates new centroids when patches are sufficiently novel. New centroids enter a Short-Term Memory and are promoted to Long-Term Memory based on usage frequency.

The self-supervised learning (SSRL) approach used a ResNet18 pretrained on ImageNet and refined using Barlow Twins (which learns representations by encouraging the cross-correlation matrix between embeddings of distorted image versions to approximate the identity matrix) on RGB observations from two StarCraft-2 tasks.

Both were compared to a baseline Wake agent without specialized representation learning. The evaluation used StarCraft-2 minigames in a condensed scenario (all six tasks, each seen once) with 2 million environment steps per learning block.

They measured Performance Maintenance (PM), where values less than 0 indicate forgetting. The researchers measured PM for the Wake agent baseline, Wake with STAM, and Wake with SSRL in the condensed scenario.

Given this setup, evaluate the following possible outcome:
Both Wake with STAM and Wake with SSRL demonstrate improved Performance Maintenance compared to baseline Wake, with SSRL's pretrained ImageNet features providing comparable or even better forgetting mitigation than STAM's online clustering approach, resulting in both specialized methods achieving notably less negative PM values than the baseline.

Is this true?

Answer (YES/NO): NO